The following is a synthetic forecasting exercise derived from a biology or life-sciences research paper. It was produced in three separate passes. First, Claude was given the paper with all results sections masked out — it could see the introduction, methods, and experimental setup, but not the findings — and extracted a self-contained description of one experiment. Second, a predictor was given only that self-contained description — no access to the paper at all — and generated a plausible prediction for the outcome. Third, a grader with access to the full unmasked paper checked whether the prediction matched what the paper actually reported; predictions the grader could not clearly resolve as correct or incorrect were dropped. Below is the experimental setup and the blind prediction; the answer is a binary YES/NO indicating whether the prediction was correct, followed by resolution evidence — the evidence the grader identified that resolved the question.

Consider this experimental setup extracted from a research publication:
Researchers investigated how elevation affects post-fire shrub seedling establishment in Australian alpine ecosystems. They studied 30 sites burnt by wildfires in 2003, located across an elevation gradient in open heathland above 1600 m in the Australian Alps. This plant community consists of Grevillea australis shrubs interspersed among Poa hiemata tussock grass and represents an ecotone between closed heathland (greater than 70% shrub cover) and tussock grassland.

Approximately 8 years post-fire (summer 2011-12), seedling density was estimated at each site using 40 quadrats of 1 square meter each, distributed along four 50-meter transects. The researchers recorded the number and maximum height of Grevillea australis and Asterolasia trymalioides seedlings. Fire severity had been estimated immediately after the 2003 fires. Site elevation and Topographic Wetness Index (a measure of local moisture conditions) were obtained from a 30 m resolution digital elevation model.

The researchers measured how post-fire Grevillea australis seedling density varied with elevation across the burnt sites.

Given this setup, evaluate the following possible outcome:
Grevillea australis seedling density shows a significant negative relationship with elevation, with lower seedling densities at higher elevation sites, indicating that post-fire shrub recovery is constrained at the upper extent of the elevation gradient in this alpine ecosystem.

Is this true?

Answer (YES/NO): NO